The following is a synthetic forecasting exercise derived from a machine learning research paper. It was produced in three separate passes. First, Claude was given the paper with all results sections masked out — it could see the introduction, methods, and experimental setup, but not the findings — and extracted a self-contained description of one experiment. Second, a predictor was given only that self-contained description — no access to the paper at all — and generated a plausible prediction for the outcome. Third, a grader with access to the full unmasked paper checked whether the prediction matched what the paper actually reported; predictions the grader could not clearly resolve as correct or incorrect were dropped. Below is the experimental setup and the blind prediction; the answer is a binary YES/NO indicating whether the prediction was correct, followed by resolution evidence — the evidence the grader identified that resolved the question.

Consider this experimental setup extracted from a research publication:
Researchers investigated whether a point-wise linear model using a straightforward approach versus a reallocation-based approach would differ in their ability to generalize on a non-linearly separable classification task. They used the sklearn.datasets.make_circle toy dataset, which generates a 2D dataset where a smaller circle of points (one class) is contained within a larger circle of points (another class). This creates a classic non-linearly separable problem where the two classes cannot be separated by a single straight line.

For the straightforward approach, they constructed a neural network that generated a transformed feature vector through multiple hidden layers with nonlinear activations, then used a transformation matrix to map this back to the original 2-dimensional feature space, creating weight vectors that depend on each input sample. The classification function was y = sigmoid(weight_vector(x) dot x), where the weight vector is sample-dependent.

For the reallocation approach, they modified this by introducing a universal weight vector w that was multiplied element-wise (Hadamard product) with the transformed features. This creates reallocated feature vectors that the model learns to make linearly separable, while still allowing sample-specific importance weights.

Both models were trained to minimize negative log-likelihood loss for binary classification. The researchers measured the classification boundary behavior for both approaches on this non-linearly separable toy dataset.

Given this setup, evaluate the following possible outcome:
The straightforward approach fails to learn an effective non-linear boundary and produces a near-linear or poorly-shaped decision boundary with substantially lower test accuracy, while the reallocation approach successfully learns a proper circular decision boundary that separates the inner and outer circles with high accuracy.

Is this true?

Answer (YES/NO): NO